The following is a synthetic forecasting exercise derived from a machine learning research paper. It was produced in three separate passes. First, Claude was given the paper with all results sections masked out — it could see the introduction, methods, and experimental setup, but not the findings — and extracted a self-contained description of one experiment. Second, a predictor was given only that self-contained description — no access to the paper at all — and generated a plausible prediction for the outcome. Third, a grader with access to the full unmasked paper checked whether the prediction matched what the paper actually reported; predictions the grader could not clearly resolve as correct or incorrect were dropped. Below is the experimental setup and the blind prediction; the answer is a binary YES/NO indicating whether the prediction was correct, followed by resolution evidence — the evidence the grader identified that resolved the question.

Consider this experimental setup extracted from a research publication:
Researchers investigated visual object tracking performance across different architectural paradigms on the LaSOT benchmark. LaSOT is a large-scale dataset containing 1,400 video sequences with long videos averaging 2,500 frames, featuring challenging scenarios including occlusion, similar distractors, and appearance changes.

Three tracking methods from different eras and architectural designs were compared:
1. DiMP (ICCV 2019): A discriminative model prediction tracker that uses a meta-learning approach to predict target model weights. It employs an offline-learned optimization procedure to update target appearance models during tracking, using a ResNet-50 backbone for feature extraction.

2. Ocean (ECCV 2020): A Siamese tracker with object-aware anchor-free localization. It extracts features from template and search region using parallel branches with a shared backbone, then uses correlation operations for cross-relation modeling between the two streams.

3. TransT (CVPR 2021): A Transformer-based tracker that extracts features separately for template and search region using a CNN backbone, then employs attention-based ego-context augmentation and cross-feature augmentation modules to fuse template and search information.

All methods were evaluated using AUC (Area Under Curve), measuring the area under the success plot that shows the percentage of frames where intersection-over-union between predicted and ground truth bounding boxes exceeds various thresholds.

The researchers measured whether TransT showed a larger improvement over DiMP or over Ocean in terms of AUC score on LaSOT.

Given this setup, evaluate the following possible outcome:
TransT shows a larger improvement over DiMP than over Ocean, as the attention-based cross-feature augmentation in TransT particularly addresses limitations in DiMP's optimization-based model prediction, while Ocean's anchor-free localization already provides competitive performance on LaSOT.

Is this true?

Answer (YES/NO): NO